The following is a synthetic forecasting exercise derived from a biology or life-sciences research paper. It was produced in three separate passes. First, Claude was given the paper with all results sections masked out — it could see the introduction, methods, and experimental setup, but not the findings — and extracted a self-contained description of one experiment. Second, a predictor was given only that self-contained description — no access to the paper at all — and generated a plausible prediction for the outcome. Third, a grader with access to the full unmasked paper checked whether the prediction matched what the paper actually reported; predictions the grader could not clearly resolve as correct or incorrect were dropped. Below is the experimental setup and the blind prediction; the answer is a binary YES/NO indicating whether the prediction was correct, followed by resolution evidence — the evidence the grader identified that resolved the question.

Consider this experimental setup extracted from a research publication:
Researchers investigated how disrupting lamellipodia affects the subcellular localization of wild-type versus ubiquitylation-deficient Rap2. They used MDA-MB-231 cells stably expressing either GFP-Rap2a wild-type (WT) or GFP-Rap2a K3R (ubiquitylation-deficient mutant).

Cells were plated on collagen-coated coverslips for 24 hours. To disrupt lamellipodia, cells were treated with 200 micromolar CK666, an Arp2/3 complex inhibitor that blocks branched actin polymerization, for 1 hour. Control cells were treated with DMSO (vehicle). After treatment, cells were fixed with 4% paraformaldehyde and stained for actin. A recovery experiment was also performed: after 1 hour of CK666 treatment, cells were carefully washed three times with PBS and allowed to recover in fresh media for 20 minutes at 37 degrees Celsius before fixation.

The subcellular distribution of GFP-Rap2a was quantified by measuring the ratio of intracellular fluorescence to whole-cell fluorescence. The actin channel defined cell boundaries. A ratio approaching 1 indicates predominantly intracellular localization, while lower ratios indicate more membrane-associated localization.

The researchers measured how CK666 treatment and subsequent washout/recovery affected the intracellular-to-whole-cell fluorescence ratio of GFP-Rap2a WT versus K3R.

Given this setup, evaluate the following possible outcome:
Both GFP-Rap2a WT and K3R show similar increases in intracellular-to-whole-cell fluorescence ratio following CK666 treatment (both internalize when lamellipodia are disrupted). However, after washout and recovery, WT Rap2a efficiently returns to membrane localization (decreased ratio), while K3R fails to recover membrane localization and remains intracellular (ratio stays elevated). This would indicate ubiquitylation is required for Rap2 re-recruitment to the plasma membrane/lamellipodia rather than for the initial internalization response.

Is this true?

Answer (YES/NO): NO